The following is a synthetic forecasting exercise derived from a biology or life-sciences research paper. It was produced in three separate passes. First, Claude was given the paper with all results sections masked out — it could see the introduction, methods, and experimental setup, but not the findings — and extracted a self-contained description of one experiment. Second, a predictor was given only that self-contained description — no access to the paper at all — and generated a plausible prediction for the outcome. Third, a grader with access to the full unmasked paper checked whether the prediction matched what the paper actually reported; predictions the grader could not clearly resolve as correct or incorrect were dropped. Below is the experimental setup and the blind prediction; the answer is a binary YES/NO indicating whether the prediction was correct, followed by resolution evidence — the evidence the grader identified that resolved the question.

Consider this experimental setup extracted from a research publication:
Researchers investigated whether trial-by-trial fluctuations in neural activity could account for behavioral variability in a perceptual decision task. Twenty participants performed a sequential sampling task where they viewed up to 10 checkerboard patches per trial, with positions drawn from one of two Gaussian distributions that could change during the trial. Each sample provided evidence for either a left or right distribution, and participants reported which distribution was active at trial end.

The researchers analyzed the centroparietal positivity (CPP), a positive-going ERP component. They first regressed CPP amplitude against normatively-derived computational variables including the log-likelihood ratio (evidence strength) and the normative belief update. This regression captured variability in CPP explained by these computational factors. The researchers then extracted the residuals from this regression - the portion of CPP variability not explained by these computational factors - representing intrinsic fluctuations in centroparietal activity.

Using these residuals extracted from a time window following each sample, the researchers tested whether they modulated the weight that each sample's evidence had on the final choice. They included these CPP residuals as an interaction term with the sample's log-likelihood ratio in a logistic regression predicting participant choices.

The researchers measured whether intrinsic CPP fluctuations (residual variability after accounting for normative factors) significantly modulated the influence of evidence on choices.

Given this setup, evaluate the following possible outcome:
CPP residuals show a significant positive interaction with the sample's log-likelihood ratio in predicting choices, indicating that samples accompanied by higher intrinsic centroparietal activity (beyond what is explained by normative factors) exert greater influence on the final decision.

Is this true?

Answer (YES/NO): YES